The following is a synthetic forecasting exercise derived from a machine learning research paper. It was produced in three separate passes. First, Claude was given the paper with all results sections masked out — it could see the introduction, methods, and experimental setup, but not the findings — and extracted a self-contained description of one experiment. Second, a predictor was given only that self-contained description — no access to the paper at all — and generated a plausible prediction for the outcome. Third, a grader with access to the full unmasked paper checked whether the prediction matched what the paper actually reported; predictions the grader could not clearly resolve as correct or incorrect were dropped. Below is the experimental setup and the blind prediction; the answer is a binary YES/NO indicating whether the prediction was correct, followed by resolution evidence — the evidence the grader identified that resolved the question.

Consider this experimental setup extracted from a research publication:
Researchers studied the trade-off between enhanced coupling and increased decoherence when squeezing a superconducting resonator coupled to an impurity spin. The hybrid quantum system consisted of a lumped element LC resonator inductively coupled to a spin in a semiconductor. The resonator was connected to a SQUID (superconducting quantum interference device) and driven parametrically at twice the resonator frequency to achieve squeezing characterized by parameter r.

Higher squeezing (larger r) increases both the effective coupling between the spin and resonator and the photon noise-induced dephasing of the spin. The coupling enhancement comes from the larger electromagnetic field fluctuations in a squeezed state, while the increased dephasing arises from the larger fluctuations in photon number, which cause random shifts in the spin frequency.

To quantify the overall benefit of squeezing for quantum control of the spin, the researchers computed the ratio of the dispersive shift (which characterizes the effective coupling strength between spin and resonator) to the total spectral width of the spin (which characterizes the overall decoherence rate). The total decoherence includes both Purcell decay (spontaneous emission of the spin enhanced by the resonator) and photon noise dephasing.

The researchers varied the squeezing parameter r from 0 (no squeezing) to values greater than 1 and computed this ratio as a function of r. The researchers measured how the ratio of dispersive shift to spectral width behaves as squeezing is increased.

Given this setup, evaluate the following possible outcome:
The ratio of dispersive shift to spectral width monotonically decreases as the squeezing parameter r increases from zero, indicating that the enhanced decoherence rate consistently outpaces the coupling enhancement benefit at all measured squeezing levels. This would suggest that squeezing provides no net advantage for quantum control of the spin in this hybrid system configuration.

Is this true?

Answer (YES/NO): NO